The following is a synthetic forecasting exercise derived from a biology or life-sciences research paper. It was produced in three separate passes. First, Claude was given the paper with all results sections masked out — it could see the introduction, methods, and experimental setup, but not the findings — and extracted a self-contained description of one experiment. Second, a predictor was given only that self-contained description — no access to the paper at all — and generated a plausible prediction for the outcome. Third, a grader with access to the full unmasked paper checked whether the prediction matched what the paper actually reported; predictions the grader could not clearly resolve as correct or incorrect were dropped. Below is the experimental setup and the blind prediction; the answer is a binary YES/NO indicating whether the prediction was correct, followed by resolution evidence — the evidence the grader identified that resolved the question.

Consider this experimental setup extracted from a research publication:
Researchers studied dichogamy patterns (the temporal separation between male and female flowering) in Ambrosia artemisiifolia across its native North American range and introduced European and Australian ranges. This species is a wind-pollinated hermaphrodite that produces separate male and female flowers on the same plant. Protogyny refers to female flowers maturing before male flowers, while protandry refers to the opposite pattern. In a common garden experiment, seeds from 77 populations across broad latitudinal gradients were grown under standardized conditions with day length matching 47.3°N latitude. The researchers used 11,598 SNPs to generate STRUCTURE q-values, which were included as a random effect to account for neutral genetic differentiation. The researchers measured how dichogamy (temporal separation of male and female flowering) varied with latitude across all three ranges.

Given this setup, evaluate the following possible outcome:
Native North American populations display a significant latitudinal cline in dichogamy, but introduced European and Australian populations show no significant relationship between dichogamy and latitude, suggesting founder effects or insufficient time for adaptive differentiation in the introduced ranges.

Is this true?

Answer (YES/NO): NO